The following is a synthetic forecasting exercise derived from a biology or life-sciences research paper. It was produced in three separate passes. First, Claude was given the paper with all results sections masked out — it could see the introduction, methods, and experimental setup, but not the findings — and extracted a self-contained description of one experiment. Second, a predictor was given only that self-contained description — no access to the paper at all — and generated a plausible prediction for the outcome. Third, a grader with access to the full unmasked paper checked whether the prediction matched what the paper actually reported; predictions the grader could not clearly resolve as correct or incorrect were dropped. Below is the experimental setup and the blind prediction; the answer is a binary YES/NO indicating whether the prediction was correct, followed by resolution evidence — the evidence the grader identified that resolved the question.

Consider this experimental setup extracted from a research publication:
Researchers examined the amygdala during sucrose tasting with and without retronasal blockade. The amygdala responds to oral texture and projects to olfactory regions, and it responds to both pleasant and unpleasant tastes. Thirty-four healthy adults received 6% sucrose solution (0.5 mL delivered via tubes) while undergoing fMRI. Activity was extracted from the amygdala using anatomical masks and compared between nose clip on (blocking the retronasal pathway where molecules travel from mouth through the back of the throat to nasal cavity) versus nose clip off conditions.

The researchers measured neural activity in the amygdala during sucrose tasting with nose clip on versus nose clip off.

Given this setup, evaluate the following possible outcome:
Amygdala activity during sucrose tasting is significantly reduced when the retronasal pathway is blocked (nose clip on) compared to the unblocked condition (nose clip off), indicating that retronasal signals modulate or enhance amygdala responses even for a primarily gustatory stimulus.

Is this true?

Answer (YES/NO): NO